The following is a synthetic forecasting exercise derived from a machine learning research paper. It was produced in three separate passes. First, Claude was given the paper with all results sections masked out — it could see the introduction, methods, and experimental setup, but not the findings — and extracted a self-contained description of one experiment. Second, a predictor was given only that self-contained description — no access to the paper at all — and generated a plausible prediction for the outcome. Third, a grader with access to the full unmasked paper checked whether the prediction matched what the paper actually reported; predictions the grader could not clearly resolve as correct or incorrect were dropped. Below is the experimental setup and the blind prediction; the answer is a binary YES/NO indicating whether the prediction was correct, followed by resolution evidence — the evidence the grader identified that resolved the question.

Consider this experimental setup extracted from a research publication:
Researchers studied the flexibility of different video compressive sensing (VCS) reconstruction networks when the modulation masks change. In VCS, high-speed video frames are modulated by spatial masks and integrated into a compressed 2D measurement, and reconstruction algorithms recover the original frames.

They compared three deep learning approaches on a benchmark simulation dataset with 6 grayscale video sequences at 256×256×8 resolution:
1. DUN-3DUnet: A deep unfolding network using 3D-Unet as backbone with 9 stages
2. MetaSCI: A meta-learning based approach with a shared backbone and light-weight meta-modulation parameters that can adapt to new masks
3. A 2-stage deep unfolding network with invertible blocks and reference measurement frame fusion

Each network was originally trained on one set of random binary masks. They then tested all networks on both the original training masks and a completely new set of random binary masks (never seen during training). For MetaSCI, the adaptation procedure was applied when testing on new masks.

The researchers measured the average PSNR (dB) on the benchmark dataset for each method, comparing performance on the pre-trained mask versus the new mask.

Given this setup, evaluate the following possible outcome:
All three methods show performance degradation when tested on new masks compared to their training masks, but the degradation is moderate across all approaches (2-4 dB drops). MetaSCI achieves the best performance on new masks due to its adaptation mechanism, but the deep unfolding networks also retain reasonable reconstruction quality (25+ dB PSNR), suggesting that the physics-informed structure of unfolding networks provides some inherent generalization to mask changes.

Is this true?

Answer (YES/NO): NO